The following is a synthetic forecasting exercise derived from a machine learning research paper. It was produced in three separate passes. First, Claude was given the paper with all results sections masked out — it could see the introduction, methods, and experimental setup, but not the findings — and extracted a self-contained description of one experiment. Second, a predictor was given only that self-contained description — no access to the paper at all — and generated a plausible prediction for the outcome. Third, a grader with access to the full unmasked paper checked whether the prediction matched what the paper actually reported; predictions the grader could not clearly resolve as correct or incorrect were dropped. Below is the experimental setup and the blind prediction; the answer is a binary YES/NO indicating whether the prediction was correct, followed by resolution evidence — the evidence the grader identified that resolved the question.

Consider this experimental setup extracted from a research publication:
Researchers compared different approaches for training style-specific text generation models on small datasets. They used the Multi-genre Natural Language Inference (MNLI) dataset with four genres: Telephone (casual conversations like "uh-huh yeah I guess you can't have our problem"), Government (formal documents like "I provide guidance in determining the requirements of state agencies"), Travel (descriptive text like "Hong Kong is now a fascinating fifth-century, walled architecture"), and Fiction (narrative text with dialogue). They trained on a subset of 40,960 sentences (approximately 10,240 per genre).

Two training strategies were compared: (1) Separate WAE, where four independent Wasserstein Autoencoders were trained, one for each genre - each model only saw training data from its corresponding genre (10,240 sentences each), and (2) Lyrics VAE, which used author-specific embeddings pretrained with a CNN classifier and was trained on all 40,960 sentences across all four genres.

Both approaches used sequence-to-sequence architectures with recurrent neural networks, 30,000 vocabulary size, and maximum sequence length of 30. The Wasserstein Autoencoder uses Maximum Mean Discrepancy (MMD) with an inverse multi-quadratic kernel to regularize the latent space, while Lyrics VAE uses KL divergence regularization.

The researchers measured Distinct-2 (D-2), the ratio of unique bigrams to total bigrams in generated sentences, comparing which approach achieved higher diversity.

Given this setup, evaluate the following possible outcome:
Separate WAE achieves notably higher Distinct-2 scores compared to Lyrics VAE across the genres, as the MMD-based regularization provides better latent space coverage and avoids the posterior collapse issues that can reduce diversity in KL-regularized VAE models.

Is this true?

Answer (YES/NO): YES